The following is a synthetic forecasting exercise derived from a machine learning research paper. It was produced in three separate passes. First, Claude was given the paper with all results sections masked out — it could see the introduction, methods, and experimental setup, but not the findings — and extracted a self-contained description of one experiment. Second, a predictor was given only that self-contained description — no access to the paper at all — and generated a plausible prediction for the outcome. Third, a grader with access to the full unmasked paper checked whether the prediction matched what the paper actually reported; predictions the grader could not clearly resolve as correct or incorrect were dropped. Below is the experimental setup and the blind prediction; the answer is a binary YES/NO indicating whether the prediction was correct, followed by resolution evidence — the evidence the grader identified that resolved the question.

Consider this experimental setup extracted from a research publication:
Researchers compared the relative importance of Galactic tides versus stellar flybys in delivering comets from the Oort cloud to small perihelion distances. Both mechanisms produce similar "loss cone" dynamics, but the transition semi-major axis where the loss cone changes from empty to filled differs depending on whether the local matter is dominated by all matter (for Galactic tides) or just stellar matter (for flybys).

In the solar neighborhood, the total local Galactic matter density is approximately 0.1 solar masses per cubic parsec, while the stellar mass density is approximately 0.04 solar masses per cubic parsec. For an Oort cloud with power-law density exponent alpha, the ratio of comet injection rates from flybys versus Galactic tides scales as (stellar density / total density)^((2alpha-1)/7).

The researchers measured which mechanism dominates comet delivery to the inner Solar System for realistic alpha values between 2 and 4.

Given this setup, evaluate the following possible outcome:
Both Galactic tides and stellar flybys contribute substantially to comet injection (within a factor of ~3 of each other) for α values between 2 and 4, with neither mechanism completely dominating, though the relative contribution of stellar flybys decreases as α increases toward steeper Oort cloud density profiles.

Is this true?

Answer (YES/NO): NO